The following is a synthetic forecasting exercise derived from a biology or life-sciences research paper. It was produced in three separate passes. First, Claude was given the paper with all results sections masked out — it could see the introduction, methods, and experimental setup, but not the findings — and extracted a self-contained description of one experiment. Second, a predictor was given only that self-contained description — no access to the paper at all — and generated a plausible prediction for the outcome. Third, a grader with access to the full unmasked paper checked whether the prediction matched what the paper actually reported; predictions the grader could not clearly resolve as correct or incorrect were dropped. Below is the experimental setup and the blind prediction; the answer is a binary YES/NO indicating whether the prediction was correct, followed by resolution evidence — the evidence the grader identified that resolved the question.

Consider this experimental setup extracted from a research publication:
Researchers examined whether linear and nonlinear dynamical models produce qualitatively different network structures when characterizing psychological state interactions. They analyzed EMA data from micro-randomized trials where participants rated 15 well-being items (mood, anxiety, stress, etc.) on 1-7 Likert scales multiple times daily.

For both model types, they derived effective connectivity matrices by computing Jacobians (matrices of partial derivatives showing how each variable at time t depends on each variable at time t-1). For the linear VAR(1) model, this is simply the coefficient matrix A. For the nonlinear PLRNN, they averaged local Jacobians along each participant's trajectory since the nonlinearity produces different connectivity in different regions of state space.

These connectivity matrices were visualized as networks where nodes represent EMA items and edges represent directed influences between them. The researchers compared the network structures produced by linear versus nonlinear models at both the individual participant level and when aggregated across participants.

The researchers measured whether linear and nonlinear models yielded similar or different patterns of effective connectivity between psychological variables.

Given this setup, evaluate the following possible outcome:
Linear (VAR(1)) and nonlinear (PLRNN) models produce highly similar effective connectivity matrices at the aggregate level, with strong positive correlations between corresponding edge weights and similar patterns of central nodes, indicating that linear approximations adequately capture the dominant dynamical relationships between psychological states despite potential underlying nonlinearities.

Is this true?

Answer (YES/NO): NO